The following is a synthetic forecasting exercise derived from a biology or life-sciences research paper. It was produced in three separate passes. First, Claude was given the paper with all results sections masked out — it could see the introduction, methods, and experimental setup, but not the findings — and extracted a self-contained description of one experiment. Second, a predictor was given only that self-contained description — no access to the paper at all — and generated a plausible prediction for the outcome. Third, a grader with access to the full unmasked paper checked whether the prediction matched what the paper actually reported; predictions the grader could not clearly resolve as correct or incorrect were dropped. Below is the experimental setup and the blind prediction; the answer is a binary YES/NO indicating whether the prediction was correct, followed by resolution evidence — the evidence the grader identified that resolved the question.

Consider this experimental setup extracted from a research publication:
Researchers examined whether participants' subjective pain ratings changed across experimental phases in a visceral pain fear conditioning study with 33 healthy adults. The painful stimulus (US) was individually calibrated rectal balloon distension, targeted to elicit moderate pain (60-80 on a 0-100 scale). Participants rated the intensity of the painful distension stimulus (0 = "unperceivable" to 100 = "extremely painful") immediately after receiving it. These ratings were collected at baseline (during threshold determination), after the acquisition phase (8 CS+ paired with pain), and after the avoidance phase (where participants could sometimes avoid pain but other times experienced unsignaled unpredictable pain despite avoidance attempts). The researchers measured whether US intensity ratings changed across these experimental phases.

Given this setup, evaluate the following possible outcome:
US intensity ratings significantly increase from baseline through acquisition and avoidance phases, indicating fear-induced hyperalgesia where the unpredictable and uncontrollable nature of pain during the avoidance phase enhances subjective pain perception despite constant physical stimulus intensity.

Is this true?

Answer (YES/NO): NO